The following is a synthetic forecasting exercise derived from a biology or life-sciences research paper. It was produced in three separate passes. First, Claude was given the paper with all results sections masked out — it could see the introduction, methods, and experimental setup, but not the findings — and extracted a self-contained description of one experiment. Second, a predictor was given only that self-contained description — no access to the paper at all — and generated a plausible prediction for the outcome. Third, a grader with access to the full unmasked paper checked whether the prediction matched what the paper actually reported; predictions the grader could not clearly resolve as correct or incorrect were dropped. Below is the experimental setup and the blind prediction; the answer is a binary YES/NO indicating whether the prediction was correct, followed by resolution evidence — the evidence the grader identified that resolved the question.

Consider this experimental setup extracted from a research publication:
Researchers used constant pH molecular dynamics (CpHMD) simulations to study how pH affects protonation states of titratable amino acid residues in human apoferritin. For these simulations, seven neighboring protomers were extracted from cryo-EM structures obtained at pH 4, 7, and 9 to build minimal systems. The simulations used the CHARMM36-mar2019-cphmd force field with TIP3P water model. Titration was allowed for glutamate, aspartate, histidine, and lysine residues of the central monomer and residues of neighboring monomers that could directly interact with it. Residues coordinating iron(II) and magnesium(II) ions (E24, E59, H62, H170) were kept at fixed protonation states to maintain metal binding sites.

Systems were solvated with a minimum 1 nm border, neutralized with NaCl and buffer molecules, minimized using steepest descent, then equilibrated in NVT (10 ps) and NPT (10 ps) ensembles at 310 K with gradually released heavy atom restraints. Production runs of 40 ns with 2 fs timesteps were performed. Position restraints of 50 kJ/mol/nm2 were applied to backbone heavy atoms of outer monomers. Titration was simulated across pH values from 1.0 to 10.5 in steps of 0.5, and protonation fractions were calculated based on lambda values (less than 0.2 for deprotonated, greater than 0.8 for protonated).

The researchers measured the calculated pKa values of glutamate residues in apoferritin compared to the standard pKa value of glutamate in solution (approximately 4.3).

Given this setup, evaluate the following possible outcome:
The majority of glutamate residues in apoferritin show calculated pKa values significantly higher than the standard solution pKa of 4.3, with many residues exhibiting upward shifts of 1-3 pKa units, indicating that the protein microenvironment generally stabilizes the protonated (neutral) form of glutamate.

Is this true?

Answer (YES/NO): NO